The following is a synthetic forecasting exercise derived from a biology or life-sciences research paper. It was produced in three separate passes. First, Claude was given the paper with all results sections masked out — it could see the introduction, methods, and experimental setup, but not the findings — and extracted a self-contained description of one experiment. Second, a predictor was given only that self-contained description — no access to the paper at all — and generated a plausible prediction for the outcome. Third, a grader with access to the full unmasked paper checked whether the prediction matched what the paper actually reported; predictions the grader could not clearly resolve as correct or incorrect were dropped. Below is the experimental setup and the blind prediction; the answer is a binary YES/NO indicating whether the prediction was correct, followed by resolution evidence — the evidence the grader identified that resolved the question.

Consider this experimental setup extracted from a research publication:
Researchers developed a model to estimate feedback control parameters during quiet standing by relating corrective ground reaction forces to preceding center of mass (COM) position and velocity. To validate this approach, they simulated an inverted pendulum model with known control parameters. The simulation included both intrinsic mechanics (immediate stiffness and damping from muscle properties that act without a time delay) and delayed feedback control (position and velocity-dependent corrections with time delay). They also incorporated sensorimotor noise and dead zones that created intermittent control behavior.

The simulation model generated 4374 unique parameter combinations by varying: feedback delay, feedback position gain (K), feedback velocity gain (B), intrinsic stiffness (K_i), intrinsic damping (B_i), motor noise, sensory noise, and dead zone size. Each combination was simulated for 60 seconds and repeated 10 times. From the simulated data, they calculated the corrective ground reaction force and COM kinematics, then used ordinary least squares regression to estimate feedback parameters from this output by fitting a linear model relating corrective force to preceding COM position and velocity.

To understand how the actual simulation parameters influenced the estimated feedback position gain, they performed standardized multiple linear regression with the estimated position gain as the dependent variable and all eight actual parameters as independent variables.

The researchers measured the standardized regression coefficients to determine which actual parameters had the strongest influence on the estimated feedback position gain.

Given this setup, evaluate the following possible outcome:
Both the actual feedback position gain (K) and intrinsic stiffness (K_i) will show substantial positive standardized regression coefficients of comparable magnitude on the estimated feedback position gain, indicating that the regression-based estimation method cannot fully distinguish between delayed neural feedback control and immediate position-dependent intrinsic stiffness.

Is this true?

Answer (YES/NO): YES